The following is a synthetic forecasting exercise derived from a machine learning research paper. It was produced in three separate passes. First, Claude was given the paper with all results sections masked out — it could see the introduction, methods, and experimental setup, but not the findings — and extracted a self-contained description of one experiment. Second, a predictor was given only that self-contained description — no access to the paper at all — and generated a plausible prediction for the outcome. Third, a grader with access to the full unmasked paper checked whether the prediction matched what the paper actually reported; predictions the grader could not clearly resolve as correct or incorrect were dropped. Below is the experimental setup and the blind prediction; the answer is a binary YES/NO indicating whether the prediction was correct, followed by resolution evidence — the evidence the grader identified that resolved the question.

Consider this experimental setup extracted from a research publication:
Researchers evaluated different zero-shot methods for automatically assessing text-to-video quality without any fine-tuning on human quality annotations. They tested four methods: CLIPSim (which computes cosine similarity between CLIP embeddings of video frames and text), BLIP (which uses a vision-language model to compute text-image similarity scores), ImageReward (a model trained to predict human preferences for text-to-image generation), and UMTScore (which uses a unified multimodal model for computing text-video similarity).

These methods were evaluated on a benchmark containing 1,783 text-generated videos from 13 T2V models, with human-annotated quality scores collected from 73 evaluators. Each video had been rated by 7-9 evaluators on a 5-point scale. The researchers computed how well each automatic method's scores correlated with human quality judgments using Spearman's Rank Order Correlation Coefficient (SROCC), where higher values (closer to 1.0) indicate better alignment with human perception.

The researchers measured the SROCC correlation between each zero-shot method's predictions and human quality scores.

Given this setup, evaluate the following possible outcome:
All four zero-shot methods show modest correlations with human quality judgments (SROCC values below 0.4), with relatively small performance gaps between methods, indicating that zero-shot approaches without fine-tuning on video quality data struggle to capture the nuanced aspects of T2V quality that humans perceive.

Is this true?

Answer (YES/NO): NO